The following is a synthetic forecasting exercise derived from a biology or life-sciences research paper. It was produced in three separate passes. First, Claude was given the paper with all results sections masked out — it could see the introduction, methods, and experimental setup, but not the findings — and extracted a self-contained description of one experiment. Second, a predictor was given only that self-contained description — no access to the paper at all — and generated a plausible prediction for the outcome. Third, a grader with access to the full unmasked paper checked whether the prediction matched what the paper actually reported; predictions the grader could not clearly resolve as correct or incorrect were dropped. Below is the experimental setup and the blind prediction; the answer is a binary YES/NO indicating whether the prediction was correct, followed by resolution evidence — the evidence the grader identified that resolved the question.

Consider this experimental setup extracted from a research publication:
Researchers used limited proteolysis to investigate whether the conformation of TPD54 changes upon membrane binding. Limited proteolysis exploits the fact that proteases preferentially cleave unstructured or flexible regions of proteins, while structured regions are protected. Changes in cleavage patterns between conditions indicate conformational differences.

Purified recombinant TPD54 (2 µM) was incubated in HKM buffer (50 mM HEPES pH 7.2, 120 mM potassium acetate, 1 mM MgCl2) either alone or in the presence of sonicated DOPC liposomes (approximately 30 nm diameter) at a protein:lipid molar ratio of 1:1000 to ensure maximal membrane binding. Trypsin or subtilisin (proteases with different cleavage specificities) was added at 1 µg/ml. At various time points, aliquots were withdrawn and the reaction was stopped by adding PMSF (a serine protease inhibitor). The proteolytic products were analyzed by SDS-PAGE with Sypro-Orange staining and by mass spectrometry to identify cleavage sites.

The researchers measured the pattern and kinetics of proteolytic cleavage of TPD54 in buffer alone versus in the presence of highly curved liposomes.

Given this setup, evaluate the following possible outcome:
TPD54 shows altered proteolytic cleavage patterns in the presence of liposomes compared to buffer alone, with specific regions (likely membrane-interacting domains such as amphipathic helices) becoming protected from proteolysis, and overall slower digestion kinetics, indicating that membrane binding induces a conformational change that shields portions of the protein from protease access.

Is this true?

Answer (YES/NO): YES